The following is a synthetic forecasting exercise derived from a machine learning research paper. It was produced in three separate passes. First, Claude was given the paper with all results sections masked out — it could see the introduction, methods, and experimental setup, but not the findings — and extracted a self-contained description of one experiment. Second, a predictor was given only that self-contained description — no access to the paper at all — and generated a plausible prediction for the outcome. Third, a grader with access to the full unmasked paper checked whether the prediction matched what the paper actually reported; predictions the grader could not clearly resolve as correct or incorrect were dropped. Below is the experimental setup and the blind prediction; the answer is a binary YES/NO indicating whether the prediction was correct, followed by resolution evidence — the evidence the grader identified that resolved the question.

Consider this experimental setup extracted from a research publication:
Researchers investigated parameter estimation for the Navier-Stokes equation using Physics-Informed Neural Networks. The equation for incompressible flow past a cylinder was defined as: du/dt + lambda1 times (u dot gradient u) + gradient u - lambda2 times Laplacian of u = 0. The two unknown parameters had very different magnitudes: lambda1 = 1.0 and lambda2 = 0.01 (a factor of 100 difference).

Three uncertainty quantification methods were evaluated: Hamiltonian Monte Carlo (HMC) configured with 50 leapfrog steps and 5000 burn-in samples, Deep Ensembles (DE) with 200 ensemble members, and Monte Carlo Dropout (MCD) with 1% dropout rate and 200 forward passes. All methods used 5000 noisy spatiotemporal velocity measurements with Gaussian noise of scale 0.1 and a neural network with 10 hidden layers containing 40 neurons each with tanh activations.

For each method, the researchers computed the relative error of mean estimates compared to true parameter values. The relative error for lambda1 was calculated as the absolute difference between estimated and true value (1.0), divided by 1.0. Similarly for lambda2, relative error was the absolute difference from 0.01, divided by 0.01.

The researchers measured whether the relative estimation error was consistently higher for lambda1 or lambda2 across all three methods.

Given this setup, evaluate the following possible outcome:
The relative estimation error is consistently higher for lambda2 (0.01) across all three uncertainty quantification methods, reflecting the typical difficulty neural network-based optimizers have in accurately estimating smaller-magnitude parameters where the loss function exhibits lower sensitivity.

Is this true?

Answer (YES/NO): YES